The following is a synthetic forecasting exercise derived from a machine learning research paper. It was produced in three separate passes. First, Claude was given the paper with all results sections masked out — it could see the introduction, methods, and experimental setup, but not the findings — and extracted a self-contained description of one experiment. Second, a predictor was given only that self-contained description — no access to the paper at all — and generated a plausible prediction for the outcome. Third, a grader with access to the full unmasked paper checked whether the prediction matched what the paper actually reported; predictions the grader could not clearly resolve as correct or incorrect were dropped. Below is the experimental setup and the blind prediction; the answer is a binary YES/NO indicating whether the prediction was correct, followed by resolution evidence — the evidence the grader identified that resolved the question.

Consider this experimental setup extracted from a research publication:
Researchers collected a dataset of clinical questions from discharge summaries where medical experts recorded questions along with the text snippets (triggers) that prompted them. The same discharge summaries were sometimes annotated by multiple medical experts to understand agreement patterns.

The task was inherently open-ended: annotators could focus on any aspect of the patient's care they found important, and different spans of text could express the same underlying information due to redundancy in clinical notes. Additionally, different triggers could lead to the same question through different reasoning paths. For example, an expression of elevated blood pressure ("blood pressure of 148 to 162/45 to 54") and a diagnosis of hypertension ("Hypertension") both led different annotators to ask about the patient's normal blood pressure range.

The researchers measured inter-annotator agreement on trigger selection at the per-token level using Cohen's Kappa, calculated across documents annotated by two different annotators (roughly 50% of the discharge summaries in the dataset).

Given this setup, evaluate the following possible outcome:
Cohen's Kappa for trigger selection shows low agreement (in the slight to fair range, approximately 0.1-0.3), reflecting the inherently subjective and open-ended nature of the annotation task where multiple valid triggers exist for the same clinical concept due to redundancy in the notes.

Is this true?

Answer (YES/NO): NO